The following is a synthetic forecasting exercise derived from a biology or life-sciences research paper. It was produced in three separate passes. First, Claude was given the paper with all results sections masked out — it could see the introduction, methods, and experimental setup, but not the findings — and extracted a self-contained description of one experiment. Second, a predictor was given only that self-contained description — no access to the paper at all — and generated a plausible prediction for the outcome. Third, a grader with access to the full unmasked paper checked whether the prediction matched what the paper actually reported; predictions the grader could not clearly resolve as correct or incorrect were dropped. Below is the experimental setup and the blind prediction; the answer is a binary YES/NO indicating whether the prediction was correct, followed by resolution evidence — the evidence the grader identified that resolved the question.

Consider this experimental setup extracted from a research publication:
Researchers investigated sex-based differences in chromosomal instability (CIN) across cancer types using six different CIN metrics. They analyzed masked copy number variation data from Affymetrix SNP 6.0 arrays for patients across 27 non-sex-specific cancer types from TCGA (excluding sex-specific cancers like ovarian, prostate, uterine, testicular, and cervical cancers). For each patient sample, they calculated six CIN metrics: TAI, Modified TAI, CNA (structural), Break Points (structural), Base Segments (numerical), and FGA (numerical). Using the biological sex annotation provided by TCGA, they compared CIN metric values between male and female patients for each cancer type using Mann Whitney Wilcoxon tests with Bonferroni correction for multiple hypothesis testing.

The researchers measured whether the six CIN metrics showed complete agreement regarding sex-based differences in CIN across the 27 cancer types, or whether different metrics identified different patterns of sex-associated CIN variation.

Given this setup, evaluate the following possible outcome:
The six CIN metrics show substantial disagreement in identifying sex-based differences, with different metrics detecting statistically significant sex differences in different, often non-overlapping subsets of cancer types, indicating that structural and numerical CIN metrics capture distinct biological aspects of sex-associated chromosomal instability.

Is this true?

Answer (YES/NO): YES